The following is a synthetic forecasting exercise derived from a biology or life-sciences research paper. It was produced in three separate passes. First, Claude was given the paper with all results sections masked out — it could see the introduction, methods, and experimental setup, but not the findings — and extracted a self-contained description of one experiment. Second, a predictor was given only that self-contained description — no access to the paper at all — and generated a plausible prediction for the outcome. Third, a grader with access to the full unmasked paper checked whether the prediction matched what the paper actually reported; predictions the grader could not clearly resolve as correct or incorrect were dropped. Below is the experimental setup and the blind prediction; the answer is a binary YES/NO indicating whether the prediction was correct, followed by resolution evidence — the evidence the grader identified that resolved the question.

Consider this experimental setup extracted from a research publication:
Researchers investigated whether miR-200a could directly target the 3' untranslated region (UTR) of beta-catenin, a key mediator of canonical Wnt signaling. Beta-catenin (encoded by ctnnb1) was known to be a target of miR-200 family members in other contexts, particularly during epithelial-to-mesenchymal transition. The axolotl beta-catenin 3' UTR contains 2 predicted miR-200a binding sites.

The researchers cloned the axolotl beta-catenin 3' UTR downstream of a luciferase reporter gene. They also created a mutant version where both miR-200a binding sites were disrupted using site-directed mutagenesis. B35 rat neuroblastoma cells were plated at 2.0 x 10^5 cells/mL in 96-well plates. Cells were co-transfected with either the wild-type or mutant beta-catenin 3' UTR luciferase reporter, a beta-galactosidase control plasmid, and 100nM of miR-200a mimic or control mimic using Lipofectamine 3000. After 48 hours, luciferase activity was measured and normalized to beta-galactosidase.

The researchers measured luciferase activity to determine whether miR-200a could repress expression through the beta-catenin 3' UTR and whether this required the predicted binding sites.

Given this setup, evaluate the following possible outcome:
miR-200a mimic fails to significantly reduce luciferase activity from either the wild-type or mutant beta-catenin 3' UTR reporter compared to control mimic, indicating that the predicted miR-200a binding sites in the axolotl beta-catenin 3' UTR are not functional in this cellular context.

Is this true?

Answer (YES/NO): NO